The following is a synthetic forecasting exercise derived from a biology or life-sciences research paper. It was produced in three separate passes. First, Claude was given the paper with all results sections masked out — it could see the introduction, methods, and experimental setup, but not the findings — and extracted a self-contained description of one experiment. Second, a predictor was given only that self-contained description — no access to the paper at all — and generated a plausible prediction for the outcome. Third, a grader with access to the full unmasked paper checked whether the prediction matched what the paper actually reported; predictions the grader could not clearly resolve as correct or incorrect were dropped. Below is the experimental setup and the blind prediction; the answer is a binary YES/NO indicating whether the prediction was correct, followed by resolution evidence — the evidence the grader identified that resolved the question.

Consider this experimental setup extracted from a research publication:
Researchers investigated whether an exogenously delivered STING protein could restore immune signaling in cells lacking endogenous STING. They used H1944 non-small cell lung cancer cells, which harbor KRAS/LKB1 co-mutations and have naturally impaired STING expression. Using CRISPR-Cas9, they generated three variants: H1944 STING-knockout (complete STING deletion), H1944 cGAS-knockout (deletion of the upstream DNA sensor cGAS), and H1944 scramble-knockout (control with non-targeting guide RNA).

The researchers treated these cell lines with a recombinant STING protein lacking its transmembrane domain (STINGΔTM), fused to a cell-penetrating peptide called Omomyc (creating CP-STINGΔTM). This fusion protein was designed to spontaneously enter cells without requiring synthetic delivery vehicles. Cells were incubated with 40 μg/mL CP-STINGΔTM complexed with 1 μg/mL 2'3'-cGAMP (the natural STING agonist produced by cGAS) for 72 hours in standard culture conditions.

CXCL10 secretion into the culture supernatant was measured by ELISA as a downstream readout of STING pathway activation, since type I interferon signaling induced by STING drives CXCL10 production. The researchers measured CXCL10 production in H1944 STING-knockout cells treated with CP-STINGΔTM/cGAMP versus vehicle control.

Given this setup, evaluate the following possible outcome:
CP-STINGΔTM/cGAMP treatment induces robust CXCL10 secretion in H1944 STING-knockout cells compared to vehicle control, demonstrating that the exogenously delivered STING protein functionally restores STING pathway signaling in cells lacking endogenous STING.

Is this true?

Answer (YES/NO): YES